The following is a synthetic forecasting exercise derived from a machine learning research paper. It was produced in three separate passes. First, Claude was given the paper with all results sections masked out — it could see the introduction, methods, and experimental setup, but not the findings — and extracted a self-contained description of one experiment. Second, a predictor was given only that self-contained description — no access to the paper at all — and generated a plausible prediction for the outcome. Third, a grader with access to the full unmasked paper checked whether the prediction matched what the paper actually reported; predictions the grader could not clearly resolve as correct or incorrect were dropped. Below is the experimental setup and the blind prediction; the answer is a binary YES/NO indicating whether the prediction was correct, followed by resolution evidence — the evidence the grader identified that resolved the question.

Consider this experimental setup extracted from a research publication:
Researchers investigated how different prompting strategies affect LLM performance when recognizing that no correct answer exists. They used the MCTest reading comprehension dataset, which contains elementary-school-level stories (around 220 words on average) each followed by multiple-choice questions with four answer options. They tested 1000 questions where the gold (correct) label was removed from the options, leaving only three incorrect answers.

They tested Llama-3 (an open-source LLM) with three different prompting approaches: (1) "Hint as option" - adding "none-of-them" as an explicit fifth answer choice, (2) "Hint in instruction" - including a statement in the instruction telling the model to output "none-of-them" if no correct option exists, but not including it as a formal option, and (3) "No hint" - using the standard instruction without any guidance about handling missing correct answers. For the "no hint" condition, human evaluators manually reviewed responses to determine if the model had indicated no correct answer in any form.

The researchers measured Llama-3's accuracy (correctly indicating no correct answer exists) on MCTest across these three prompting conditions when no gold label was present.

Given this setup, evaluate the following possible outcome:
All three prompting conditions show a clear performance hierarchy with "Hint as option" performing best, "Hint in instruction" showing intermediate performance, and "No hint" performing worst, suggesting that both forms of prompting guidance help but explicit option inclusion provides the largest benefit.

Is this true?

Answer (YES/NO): NO